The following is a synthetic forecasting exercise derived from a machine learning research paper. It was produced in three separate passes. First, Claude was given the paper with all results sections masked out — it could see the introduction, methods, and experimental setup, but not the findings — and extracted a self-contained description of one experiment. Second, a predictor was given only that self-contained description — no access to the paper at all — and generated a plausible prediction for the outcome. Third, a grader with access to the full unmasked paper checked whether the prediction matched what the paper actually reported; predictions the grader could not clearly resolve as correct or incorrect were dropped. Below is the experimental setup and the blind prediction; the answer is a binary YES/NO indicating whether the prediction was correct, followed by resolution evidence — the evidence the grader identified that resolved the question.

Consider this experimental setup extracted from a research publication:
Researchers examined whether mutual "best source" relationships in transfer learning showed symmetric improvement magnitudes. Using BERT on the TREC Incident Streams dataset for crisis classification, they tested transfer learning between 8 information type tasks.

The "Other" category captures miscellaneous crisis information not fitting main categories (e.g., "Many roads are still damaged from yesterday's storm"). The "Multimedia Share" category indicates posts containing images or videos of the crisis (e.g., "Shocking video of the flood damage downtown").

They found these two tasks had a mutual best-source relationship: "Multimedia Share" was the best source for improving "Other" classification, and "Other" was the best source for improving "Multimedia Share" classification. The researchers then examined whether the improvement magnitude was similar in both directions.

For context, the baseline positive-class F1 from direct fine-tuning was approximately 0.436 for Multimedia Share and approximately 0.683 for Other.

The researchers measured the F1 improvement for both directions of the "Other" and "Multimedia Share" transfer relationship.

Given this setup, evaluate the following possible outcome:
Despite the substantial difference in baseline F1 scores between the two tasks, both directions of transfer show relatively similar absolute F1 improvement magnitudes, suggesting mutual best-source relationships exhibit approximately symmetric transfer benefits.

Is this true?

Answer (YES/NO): NO